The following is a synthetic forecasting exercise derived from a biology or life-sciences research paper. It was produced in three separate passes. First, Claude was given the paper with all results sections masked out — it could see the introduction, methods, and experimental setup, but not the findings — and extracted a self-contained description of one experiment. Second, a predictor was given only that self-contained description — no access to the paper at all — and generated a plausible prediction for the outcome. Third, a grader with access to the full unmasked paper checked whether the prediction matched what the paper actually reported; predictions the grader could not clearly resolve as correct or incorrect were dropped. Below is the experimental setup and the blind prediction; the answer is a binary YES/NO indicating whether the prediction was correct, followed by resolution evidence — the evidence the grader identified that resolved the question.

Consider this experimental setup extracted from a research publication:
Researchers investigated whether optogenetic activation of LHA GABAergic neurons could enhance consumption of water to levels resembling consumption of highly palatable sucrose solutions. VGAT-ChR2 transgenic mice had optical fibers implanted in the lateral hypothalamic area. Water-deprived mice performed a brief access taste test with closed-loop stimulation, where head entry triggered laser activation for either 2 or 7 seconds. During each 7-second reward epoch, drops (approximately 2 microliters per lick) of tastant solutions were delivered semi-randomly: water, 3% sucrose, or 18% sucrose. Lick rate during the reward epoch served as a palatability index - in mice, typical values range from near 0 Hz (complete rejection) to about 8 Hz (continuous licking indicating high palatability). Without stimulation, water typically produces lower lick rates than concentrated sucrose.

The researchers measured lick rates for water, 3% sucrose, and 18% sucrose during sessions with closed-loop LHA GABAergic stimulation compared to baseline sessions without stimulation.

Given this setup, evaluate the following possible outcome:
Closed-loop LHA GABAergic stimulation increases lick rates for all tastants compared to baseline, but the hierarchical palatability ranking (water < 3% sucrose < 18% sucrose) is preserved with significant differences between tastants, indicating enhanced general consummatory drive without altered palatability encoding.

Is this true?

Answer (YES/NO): NO